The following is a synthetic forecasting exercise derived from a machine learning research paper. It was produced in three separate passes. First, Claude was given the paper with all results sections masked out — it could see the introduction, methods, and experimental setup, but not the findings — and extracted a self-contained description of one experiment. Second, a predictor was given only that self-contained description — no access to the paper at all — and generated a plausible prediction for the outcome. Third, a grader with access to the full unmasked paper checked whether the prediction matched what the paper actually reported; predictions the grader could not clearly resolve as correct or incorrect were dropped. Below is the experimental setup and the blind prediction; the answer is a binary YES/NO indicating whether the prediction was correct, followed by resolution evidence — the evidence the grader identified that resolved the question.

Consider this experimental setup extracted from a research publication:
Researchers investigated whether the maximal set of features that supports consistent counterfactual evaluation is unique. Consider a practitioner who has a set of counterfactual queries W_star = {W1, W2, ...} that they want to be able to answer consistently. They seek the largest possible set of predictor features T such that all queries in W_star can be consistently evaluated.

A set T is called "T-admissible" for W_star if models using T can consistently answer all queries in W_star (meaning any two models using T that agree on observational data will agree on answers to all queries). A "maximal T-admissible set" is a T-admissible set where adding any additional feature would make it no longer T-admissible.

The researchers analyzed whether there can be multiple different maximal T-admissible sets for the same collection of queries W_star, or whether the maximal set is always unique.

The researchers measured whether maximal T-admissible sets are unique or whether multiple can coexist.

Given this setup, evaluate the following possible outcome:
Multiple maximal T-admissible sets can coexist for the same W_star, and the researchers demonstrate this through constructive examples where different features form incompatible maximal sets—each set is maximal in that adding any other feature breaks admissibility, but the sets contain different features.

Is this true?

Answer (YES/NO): NO